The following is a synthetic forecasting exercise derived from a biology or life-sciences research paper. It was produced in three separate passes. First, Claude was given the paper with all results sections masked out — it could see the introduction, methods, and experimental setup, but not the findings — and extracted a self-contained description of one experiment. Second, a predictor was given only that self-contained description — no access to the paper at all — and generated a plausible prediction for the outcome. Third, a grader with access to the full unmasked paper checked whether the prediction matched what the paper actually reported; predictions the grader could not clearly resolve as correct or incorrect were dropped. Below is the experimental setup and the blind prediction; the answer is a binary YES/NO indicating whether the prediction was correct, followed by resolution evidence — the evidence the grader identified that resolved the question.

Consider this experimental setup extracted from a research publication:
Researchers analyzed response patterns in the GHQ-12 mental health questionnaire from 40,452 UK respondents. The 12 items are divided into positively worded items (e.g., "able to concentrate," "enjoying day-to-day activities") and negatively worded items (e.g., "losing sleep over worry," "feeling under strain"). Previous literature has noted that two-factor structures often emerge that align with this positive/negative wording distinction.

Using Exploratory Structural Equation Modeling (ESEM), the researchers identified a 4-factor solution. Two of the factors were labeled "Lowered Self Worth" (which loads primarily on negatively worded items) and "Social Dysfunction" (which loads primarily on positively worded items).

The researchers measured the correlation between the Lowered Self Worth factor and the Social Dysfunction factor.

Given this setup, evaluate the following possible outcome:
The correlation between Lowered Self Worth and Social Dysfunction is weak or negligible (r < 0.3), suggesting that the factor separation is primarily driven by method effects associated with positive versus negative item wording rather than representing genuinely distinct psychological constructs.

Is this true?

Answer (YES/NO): NO